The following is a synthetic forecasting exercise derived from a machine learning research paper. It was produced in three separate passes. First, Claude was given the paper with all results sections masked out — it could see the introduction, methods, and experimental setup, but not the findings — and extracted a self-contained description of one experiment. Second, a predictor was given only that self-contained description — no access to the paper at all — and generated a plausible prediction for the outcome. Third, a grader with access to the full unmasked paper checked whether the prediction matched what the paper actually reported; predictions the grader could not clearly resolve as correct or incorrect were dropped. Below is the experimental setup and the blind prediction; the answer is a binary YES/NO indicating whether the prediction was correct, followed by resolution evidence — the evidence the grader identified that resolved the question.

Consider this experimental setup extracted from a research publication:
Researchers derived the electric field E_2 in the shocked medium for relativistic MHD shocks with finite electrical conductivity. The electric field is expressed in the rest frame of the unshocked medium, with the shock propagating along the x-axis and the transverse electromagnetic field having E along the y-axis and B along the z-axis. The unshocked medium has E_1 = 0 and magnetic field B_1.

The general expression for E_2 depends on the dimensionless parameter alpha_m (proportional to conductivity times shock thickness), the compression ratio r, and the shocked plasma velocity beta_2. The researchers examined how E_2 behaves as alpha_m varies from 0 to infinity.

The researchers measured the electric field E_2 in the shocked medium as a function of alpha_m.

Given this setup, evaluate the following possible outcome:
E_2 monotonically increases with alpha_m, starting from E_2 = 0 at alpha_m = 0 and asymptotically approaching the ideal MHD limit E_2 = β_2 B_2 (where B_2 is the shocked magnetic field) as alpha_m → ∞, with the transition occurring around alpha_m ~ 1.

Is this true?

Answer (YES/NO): NO